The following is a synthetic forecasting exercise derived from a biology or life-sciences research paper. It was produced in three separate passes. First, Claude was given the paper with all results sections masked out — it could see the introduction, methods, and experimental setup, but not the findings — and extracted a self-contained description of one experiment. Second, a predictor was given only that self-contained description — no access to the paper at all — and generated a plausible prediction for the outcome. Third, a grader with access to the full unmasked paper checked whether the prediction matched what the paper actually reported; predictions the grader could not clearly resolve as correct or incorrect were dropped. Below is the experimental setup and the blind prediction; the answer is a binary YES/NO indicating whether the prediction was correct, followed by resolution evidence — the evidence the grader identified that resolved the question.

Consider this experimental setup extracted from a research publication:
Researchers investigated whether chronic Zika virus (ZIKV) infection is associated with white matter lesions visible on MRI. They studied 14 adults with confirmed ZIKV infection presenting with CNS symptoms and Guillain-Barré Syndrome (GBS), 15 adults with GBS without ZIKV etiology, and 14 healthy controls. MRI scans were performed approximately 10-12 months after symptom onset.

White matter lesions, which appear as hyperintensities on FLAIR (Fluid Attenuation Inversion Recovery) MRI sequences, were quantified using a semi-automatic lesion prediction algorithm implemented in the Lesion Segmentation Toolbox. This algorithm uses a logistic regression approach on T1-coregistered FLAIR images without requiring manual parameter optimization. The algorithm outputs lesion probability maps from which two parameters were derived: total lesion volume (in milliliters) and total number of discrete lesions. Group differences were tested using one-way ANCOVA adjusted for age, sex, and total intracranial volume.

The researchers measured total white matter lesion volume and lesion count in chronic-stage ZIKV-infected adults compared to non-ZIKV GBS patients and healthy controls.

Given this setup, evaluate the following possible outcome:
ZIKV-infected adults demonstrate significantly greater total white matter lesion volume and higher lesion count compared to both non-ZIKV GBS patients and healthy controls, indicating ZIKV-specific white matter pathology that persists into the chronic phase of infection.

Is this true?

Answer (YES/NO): NO